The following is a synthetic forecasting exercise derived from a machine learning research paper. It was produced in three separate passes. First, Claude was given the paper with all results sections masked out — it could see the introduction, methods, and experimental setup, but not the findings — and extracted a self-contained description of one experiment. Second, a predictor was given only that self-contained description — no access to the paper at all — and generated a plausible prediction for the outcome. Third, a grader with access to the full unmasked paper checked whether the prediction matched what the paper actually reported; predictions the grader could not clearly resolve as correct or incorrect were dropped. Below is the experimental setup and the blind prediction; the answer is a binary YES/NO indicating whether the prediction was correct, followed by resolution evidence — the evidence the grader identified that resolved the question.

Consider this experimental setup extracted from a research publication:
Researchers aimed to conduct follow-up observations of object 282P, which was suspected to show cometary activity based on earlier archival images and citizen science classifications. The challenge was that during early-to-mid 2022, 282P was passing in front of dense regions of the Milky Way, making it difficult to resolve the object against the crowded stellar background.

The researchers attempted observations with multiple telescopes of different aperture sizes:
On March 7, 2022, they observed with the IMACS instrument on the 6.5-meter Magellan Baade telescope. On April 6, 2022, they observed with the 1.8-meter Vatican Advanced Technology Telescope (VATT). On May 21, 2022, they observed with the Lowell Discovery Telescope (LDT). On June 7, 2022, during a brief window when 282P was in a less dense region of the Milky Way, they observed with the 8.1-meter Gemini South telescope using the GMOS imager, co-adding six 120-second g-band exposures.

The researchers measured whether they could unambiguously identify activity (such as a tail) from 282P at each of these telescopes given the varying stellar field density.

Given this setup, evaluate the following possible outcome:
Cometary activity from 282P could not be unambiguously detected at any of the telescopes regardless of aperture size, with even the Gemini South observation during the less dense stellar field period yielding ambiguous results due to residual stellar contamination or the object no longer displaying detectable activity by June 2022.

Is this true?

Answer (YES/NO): NO